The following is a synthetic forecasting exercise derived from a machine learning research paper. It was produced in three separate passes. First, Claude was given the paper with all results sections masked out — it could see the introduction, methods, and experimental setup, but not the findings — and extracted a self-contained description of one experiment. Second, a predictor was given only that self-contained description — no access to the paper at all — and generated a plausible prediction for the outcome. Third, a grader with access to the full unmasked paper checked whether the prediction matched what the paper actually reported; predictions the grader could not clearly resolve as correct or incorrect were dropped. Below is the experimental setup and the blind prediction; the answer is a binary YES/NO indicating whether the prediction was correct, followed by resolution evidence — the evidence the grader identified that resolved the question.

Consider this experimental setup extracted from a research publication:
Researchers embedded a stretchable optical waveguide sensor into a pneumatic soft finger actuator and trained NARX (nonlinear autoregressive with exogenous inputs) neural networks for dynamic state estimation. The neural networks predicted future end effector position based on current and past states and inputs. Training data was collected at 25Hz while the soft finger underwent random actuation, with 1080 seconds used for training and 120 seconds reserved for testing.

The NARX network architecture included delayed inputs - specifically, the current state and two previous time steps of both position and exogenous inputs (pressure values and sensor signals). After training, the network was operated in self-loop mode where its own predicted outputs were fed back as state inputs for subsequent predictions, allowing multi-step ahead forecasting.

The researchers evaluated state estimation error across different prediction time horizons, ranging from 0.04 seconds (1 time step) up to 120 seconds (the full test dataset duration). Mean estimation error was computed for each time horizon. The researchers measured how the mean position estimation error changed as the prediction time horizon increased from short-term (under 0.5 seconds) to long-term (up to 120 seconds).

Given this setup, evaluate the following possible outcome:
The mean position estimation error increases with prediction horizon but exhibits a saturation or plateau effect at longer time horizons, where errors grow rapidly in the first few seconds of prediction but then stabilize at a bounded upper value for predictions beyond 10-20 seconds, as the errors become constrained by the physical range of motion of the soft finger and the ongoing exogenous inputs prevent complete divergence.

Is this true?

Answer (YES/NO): NO